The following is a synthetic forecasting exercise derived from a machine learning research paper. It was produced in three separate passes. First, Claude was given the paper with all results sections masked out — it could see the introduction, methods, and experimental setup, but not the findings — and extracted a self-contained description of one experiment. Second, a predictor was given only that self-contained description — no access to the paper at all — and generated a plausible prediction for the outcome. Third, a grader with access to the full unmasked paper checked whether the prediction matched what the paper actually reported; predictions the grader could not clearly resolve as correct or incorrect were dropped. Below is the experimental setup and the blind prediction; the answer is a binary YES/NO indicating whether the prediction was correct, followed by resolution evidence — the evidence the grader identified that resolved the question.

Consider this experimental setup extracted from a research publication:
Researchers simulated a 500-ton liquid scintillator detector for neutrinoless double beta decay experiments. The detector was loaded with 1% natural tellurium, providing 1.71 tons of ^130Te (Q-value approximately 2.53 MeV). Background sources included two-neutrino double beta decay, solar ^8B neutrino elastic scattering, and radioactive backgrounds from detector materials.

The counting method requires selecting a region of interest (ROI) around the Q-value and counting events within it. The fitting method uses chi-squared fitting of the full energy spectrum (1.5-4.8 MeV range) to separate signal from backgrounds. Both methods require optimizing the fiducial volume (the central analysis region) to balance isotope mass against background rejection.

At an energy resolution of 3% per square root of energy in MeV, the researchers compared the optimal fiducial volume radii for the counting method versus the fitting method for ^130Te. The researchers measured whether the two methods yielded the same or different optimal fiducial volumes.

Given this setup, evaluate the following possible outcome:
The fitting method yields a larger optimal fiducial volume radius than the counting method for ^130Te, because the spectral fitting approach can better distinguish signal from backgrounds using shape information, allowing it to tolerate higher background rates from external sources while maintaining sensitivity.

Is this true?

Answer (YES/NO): YES